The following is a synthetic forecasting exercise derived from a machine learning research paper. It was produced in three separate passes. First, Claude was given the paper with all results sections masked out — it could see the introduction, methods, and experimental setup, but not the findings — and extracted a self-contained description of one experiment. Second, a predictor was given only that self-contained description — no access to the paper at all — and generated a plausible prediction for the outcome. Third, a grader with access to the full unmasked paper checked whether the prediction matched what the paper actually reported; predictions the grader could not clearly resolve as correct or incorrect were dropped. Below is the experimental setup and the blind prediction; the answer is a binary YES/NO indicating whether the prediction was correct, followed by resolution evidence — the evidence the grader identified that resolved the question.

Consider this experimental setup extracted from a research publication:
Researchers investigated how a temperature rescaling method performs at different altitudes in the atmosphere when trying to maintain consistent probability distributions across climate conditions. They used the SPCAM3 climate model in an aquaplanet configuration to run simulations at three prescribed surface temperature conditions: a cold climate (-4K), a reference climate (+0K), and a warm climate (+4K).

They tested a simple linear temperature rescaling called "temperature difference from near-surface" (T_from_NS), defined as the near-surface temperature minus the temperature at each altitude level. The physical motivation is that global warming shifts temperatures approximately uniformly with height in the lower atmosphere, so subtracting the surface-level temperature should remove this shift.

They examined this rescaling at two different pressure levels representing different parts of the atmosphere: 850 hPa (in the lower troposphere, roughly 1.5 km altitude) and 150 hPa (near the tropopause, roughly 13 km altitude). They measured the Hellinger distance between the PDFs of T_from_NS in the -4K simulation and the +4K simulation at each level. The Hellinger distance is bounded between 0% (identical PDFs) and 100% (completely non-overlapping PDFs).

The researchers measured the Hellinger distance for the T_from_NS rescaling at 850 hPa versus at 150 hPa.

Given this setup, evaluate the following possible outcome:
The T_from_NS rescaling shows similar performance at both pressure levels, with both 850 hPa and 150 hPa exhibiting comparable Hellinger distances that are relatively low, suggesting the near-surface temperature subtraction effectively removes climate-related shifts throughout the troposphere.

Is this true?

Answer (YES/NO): NO